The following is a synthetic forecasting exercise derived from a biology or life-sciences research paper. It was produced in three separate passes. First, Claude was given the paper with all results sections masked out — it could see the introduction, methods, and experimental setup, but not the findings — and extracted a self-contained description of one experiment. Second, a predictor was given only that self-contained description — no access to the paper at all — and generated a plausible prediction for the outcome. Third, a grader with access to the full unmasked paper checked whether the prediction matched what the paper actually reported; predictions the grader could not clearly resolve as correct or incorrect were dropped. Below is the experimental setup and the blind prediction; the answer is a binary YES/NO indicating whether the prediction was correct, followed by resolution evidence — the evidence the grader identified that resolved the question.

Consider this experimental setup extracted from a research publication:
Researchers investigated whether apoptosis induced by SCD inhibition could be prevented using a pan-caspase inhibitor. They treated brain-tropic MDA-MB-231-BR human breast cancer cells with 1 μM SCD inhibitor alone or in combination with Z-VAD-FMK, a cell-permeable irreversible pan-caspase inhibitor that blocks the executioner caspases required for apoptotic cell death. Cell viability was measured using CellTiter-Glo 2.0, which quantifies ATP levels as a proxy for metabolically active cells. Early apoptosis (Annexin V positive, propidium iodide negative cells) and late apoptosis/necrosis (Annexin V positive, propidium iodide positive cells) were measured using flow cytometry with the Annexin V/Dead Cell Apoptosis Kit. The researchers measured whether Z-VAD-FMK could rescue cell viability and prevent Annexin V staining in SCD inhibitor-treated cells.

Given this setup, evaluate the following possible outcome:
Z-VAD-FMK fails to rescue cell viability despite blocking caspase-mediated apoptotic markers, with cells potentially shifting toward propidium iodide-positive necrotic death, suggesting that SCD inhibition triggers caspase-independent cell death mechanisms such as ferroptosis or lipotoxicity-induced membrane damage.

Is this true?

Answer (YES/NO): NO